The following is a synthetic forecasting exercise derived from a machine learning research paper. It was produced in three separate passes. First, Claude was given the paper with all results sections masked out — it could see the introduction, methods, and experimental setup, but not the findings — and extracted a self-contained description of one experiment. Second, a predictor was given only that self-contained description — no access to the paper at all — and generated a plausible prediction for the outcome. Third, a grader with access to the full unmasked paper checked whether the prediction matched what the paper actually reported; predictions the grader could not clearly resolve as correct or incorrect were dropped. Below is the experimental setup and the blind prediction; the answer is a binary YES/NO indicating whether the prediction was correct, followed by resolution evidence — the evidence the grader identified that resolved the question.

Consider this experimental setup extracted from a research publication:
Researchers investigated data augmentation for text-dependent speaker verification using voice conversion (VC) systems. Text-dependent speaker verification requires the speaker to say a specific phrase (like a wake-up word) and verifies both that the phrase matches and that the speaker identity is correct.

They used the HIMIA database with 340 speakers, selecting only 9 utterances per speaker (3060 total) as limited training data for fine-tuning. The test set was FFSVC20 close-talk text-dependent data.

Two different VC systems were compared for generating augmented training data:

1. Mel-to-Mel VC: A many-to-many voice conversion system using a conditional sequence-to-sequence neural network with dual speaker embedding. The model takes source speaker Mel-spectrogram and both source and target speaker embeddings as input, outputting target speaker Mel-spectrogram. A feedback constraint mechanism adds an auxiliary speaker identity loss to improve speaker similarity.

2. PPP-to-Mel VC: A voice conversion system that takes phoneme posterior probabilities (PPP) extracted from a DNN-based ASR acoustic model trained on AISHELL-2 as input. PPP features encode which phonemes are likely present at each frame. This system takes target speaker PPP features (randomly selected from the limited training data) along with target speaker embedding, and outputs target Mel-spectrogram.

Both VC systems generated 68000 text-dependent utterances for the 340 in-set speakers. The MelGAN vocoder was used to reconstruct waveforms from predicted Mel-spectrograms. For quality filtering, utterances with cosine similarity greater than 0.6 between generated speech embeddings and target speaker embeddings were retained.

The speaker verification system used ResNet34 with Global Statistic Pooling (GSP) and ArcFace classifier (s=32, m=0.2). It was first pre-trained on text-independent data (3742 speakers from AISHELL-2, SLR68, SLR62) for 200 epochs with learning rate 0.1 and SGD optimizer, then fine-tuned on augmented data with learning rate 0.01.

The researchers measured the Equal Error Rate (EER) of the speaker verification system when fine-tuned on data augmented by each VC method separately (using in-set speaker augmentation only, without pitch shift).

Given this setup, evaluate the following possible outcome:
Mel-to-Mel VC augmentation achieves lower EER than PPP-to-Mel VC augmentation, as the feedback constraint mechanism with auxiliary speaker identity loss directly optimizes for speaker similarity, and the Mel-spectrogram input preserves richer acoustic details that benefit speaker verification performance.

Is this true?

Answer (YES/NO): NO